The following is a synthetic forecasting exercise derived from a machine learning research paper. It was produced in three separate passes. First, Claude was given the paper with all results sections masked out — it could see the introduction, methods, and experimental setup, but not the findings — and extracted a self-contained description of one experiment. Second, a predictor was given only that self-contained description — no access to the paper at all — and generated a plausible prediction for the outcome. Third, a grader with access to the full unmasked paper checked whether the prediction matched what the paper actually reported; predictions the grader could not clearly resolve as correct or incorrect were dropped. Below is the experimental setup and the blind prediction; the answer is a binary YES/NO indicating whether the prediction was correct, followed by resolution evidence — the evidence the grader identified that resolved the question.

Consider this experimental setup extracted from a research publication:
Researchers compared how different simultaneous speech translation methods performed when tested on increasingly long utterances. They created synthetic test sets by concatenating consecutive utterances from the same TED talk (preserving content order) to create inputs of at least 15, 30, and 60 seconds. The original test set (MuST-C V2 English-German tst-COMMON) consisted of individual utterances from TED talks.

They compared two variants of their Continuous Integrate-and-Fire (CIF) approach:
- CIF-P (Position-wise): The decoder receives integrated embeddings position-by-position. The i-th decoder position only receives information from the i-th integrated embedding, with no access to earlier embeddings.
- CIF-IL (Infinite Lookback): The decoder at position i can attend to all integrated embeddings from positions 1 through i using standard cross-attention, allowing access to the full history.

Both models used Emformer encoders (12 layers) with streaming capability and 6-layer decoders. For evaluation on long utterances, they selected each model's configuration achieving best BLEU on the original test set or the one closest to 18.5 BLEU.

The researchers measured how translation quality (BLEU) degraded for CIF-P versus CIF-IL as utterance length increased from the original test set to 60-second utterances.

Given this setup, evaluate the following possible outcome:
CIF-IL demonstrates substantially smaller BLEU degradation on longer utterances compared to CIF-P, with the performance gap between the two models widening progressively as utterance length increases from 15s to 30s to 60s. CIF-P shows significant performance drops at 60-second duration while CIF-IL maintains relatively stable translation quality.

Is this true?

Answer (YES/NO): NO